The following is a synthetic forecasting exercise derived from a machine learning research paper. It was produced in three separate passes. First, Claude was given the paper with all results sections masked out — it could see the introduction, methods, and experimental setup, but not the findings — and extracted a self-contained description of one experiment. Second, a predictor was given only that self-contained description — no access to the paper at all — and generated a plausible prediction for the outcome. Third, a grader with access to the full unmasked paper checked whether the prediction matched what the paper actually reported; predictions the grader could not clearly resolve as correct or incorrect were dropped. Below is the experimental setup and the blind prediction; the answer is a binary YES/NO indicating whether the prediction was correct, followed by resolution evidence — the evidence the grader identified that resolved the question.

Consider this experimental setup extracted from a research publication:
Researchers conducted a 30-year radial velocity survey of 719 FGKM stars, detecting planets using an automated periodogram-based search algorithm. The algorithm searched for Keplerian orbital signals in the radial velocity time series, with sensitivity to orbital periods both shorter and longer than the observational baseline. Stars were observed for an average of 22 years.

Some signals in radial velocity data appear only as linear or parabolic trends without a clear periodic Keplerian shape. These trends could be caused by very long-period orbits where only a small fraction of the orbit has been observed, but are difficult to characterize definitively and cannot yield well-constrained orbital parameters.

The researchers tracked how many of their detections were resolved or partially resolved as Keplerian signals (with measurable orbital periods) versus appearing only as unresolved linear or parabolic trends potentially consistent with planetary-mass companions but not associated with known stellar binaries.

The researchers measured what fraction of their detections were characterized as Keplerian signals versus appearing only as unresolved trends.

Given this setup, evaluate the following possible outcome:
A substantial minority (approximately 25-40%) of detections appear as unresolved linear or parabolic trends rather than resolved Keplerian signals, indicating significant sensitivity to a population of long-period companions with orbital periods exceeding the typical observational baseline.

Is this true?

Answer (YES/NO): NO